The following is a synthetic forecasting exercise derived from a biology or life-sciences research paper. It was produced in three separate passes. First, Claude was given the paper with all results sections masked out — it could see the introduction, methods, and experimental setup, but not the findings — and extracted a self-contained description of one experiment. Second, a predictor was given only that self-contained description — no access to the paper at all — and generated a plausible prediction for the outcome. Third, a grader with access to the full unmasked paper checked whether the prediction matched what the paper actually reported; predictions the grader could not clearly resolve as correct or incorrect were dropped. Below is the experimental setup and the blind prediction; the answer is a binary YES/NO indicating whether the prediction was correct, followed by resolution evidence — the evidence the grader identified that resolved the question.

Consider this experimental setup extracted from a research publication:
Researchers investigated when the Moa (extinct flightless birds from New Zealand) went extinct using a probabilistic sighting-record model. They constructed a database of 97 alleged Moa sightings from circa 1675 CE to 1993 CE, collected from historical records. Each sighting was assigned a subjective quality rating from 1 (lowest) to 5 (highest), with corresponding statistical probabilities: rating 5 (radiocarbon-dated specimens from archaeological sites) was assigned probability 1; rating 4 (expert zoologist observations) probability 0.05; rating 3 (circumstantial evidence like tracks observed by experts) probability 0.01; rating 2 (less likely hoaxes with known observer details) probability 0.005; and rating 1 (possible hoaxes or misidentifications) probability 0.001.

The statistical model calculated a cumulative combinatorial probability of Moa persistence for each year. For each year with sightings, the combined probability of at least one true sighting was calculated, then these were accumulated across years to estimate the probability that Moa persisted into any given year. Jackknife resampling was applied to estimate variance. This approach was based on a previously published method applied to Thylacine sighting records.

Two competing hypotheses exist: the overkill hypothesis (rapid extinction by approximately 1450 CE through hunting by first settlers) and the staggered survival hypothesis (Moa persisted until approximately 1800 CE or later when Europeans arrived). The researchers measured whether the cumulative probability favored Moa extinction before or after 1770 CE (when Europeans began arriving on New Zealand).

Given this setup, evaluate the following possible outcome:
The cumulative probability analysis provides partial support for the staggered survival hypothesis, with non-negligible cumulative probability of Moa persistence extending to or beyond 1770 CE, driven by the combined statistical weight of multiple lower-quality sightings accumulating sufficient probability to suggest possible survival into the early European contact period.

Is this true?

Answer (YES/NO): NO